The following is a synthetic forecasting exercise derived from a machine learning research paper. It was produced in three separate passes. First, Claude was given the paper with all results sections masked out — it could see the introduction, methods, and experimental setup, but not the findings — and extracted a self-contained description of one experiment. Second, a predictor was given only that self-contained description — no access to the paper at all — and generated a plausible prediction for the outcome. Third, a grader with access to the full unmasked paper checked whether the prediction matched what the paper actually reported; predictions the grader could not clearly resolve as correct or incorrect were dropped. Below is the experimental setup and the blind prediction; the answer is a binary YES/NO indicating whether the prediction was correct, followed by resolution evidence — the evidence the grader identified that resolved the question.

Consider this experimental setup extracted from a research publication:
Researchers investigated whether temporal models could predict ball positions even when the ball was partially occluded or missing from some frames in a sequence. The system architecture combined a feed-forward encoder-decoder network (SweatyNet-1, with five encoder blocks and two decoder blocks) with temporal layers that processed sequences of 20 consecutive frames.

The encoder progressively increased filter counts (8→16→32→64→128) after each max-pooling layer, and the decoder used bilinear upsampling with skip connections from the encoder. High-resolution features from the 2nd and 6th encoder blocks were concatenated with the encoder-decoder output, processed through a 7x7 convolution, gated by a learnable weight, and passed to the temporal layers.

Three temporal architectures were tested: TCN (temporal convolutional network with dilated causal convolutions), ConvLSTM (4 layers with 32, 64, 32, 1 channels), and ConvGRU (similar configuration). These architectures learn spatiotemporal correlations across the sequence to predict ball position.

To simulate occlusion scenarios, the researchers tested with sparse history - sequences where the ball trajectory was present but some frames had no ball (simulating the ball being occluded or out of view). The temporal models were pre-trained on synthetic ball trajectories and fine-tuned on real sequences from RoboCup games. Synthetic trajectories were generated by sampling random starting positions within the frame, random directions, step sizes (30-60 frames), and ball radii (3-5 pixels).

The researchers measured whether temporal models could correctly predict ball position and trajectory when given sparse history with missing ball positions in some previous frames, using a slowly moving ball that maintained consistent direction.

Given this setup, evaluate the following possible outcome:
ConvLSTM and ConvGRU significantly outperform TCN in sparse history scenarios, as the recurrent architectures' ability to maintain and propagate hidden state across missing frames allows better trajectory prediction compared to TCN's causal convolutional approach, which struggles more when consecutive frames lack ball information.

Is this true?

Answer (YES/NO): NO